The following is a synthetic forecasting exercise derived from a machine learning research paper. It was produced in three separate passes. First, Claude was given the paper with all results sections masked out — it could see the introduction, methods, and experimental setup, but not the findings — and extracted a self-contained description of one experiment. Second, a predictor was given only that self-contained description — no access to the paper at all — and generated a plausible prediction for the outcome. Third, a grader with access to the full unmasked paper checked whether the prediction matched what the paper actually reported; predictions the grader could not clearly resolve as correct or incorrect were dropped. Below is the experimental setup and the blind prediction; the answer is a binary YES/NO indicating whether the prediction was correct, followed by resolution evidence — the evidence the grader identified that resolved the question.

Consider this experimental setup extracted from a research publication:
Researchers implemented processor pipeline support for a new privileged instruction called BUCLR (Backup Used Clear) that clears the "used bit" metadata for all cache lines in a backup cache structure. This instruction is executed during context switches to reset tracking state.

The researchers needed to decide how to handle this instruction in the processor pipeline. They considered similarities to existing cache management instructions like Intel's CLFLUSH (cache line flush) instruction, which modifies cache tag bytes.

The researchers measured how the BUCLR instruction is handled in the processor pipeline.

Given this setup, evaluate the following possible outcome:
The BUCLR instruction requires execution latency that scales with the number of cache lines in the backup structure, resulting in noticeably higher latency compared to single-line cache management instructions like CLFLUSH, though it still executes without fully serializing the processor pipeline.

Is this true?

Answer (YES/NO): NO